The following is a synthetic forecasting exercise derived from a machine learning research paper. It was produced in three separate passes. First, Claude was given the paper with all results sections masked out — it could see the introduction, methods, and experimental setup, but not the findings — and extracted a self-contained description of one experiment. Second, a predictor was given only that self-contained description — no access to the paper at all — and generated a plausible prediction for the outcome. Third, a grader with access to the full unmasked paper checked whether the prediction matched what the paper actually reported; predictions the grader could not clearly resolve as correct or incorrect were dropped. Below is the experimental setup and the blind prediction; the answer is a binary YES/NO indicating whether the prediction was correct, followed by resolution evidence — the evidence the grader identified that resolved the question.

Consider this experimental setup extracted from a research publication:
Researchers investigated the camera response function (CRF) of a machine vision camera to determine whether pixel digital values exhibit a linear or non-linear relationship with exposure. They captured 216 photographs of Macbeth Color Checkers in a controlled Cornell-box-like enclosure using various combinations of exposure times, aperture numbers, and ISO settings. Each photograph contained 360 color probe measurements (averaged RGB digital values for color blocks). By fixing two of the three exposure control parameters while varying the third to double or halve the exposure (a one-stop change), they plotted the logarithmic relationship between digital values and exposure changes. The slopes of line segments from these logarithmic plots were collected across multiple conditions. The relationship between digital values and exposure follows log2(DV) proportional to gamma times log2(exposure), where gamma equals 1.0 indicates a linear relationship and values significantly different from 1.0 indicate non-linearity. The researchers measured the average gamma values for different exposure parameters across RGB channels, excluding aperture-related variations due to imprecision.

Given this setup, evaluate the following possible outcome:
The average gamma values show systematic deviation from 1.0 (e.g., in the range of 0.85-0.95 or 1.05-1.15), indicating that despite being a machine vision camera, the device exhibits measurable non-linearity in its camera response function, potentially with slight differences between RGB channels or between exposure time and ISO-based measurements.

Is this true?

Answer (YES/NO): NO